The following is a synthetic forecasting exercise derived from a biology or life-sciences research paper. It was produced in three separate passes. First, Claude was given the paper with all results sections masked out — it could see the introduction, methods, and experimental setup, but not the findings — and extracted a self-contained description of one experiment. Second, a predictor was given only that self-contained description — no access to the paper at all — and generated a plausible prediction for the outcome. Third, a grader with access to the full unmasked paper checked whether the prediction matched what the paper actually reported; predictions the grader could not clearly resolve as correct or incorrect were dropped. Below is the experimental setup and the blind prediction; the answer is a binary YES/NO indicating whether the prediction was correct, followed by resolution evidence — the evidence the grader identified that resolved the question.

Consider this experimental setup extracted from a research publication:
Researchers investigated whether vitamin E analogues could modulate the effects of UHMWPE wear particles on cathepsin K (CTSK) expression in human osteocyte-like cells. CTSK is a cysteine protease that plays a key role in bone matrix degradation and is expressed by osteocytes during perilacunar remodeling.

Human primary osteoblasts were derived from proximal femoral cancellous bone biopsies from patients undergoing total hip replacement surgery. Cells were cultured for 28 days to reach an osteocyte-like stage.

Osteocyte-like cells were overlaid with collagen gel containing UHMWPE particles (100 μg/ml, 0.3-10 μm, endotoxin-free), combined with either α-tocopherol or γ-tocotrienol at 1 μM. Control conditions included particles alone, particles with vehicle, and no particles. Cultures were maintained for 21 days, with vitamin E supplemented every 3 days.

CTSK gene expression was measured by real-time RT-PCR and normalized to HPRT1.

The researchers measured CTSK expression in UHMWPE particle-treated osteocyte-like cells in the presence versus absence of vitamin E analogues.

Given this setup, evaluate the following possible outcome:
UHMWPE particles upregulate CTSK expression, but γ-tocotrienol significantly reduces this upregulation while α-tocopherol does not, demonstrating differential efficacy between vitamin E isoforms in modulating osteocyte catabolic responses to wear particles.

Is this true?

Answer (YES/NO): NO